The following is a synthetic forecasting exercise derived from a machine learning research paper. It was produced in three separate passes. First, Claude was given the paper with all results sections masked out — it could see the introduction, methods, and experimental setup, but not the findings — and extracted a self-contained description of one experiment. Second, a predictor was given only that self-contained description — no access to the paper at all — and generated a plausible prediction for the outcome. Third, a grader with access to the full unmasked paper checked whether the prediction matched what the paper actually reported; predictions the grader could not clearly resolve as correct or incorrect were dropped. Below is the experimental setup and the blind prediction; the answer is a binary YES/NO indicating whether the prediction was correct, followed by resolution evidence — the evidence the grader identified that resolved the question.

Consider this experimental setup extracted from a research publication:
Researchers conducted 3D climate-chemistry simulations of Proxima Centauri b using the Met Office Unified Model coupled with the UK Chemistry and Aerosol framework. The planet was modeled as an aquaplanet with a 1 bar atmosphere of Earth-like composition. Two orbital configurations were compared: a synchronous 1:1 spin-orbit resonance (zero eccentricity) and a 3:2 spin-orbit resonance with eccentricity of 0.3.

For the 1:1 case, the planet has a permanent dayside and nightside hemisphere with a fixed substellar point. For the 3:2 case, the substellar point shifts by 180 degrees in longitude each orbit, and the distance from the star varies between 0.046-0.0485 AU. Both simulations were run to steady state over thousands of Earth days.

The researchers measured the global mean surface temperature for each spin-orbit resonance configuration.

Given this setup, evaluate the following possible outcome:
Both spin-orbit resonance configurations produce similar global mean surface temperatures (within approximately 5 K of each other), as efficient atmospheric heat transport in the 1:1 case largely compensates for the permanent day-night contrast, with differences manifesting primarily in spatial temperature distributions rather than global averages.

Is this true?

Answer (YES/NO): NO